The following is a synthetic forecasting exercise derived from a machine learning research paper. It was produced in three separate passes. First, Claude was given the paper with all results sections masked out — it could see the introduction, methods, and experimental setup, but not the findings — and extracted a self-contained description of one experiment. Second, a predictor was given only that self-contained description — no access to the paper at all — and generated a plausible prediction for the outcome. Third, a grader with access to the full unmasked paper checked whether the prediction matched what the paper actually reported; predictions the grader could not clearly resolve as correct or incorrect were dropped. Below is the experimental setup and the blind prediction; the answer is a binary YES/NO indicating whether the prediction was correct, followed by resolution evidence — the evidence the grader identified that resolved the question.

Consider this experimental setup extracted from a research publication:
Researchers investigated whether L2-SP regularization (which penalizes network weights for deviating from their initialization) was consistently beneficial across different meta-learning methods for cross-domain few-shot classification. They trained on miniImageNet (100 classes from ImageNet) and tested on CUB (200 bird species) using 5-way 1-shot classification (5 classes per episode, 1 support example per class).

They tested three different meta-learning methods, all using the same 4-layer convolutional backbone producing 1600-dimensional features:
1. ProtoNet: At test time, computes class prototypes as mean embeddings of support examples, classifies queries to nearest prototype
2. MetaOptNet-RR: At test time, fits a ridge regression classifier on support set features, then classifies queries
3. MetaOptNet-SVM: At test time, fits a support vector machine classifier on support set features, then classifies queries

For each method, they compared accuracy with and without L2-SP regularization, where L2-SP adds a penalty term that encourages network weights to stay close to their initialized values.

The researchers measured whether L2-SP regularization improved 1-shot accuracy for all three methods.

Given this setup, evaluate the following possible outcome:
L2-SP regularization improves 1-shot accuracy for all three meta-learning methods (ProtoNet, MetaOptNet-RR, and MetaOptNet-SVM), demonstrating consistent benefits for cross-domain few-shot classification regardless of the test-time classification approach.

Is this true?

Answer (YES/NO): NO